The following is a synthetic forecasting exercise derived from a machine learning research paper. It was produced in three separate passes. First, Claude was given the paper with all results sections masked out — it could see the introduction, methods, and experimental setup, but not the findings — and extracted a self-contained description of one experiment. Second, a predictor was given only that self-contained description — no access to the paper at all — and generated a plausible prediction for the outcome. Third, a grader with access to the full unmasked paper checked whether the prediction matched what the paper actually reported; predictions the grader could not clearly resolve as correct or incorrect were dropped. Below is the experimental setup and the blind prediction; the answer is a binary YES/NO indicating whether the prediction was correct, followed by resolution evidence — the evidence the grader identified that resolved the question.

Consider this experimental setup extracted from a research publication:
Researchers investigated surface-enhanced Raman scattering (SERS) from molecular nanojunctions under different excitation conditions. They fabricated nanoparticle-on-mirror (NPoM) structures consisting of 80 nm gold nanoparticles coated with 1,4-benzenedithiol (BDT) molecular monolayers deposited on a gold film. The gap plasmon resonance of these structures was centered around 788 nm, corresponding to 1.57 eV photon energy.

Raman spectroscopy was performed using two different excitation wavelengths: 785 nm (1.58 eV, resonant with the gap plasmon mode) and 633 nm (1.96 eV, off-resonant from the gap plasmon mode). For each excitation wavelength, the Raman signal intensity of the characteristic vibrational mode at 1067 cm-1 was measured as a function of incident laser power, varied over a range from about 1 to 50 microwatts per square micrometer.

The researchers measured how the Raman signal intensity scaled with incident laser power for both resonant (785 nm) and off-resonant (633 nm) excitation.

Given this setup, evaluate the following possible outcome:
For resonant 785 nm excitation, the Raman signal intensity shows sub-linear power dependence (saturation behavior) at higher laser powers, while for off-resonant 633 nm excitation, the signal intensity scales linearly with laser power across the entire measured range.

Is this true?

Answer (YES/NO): NO